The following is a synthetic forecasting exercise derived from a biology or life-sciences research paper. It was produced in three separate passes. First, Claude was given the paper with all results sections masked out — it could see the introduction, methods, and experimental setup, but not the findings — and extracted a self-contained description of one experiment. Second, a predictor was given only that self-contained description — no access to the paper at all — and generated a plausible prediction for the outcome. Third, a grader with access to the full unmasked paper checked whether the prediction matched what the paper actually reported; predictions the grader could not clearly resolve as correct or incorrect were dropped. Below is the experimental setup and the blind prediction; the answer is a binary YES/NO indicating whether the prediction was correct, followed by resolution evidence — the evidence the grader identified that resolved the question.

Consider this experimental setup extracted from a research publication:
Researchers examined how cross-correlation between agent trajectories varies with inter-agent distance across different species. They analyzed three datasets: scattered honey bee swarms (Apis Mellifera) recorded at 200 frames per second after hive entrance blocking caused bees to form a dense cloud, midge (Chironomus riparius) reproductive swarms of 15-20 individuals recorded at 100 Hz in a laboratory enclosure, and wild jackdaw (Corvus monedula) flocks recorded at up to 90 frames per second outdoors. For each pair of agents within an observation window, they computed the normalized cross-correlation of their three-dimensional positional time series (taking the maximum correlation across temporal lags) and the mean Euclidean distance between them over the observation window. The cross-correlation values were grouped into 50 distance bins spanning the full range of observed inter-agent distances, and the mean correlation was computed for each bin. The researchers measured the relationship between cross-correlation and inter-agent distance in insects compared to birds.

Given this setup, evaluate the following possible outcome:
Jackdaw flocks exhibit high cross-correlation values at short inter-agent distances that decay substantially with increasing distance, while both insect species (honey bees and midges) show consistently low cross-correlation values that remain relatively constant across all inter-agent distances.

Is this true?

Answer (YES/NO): NO